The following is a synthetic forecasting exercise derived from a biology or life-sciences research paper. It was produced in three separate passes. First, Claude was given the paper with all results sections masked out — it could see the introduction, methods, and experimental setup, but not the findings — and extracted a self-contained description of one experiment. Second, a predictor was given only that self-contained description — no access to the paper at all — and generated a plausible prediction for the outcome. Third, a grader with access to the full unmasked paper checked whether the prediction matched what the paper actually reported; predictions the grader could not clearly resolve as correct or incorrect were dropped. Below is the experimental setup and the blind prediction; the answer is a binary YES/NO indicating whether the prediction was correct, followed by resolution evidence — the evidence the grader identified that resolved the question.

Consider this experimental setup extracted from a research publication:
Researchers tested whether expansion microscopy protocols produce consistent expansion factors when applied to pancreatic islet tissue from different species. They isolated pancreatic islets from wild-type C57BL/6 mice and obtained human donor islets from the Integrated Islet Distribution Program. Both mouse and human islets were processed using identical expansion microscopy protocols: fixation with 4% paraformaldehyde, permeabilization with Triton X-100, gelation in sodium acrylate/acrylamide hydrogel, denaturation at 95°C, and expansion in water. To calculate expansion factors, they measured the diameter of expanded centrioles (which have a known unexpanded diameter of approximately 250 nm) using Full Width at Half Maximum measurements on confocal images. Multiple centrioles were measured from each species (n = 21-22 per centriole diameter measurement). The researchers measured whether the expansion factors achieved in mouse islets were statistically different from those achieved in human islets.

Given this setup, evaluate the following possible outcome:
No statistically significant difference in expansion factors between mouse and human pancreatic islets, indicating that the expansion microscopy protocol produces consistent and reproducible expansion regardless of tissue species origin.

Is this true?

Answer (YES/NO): YES